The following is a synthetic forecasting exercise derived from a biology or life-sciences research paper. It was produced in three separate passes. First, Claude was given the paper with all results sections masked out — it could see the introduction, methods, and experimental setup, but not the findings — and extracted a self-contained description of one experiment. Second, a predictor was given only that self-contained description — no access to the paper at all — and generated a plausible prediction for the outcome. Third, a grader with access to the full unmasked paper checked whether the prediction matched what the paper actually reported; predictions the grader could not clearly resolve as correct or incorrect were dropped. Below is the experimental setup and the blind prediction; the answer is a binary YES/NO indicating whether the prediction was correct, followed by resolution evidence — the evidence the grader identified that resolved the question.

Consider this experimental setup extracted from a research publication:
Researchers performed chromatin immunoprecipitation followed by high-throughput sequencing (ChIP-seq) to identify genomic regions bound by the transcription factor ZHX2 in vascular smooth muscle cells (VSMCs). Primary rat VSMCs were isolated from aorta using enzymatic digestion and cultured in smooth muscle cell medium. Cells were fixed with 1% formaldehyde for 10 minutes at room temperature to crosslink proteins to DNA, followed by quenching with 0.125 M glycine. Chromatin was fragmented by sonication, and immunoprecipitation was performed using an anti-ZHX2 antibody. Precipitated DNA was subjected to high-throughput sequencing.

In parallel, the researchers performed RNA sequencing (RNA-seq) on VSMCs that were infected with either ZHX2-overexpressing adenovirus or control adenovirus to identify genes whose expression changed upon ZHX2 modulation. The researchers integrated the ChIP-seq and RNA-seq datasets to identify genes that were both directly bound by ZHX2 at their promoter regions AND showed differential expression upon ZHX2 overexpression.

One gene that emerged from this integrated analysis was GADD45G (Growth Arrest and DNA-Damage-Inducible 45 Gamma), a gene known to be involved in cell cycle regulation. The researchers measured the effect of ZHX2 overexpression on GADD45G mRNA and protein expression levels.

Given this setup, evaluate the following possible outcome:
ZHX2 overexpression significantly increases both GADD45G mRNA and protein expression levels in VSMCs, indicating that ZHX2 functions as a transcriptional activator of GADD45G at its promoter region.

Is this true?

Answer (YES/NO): YES